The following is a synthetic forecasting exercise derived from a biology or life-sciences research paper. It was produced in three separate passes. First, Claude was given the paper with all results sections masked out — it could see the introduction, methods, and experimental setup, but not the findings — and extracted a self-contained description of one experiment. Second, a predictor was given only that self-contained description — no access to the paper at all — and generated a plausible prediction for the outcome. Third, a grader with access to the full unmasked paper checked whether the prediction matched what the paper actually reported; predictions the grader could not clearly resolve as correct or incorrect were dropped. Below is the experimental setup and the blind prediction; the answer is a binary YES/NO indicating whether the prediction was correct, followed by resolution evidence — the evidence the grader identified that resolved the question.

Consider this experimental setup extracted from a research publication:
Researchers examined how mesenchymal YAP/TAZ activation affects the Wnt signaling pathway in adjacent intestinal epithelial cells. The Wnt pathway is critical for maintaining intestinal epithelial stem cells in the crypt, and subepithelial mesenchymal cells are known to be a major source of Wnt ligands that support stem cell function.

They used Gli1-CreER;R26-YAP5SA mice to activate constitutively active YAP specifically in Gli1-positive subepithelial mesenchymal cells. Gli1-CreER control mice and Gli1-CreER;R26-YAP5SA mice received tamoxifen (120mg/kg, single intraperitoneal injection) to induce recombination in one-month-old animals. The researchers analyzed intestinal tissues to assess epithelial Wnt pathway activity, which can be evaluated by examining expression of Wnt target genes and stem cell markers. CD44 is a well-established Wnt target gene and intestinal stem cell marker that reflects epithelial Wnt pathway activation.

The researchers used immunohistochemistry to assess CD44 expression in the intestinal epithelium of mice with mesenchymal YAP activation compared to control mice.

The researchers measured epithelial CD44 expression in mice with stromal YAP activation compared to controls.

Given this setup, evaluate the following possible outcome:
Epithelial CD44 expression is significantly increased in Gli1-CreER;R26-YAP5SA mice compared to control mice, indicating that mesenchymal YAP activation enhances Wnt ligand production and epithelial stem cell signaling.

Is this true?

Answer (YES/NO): YES